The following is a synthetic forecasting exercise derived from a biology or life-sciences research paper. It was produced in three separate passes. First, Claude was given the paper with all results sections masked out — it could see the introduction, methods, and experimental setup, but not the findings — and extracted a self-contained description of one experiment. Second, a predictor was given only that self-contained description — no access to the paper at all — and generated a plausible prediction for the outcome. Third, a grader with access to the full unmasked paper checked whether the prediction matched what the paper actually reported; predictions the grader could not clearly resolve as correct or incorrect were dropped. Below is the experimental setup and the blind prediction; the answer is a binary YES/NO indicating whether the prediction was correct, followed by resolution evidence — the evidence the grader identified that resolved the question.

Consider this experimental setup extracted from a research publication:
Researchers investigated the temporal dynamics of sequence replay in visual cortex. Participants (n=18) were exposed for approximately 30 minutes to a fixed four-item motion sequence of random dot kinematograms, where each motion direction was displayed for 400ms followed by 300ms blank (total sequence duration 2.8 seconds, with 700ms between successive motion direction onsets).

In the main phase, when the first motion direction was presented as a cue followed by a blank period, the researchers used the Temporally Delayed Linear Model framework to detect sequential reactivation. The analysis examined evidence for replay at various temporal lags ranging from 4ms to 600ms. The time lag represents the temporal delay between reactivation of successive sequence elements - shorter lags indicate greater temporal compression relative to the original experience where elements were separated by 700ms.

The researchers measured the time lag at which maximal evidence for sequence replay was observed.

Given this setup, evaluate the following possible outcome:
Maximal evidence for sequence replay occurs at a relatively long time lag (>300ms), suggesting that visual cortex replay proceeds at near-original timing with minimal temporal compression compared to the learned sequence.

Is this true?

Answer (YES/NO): NO